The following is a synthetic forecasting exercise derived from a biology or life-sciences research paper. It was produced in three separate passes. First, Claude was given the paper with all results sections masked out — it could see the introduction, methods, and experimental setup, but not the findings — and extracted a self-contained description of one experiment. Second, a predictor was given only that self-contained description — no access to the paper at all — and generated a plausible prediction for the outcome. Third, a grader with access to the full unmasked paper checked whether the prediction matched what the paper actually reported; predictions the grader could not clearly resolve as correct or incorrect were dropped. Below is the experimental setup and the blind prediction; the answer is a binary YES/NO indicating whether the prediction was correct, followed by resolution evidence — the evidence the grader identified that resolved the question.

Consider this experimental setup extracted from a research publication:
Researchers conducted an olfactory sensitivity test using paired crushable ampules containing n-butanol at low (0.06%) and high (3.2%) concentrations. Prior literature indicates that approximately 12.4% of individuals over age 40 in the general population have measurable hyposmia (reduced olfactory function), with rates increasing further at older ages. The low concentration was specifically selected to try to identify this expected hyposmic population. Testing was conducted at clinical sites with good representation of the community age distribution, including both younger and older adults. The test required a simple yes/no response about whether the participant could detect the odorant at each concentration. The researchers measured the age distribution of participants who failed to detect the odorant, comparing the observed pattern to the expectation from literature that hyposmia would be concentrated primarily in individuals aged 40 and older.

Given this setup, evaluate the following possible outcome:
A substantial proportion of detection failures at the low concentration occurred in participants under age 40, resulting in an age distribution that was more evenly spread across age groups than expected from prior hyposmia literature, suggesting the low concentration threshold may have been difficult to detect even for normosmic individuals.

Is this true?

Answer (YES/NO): YES